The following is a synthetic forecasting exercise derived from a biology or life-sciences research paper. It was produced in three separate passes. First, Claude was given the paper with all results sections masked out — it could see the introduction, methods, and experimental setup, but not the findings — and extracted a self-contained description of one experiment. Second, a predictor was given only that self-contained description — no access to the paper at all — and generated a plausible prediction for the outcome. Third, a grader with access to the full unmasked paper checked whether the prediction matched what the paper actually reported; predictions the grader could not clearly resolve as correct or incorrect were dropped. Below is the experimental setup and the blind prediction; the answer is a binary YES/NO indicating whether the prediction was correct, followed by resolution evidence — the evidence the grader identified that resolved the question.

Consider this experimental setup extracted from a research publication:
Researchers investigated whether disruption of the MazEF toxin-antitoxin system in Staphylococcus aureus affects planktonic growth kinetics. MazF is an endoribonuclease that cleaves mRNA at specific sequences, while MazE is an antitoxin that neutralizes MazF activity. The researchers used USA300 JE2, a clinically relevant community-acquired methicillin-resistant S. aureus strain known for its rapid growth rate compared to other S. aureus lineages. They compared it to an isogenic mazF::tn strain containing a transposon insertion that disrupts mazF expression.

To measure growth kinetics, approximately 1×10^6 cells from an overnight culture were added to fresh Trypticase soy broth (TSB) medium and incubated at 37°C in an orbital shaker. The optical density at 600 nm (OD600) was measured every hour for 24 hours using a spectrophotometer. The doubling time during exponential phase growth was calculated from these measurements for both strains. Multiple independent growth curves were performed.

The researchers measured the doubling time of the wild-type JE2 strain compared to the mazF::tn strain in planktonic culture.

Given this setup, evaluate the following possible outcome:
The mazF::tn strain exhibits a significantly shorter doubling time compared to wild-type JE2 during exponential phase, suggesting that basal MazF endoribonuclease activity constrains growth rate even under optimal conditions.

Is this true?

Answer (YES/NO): YES